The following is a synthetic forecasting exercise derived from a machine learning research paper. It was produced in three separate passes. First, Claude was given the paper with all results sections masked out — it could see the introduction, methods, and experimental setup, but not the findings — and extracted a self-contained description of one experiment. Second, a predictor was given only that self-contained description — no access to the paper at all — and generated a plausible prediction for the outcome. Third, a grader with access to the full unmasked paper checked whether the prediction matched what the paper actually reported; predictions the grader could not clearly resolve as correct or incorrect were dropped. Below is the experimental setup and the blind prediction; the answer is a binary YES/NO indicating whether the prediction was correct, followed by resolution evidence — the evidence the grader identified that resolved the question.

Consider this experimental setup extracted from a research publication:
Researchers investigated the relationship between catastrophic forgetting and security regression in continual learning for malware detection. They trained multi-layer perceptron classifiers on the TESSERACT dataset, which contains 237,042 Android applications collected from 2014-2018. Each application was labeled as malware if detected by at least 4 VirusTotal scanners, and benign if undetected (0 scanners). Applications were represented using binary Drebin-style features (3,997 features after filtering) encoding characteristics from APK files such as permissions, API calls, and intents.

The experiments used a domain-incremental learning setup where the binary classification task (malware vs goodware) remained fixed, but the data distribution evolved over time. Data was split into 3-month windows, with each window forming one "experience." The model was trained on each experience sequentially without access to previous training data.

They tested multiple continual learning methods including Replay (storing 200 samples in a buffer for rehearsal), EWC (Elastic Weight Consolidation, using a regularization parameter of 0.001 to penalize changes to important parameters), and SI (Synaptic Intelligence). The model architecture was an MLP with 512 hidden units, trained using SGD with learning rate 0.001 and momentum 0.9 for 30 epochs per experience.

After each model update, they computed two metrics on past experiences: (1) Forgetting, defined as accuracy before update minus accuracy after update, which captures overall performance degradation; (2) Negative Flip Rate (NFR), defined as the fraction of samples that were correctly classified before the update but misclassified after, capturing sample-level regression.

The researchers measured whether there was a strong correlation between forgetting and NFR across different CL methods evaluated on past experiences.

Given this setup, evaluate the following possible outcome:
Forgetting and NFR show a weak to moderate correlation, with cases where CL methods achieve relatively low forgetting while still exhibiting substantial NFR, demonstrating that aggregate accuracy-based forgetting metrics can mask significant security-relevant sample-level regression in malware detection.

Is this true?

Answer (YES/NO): YES